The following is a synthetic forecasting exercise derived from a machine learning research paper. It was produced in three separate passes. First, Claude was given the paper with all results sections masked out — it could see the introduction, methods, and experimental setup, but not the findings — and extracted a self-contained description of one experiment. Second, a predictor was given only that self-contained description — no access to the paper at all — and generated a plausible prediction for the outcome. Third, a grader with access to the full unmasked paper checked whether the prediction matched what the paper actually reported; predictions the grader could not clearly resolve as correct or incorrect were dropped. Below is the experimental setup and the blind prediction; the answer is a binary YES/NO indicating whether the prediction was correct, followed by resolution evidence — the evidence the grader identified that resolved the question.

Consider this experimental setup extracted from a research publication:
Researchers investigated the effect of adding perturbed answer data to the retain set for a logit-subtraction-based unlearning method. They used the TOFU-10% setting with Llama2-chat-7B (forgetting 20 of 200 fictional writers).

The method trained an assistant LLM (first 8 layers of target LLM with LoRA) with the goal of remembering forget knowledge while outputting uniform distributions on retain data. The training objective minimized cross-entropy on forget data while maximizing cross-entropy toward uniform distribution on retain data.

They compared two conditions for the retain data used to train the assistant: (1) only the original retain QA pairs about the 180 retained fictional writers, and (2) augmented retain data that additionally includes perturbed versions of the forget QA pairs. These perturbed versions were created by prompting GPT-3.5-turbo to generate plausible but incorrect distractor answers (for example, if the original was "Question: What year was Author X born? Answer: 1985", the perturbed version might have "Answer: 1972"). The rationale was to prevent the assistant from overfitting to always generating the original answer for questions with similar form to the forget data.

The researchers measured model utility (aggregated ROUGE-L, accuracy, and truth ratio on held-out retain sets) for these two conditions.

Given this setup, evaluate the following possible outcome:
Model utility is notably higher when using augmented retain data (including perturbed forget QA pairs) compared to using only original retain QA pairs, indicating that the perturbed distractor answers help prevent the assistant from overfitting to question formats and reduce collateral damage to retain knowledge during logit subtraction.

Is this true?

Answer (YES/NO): YES